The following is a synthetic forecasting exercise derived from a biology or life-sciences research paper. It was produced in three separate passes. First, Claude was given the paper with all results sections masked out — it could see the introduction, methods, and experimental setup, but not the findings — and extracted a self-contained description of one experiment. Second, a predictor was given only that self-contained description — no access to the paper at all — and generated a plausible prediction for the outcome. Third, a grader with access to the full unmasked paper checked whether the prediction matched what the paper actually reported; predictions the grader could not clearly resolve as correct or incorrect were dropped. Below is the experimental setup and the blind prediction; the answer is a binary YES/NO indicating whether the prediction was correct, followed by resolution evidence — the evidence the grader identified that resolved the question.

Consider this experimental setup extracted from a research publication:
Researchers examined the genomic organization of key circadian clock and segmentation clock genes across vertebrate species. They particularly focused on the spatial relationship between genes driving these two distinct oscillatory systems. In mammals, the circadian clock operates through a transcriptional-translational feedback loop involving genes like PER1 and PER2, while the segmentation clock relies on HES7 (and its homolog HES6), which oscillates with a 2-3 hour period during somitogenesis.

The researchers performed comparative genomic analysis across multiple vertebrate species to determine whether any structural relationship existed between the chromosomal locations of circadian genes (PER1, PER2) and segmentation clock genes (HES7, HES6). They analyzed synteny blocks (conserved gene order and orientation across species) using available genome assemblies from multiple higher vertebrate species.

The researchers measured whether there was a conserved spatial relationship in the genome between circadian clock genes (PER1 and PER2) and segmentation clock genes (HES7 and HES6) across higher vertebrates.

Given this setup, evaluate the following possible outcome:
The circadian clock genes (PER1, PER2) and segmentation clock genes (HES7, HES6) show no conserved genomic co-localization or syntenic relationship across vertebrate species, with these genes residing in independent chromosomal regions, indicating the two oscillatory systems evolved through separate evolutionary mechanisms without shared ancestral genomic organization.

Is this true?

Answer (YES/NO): NO